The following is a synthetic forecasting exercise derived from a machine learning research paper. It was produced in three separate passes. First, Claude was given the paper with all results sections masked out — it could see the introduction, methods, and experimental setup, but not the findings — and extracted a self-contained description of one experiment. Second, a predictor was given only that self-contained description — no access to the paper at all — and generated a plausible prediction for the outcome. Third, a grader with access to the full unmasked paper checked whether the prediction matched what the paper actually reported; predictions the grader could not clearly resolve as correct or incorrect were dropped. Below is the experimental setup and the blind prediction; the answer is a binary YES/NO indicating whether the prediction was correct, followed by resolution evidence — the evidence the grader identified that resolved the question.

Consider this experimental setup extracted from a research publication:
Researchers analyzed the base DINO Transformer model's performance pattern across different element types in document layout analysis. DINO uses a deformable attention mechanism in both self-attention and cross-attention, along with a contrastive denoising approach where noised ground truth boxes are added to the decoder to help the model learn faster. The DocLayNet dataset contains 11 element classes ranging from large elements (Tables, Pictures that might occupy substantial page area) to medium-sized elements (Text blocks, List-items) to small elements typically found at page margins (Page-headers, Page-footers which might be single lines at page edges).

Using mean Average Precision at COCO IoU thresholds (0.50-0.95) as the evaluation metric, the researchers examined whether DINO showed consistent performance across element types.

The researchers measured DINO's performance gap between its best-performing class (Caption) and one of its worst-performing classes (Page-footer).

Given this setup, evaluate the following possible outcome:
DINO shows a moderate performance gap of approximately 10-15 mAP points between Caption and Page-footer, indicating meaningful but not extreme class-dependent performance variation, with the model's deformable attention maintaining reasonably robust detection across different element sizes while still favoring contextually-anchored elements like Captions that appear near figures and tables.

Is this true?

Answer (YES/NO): NO